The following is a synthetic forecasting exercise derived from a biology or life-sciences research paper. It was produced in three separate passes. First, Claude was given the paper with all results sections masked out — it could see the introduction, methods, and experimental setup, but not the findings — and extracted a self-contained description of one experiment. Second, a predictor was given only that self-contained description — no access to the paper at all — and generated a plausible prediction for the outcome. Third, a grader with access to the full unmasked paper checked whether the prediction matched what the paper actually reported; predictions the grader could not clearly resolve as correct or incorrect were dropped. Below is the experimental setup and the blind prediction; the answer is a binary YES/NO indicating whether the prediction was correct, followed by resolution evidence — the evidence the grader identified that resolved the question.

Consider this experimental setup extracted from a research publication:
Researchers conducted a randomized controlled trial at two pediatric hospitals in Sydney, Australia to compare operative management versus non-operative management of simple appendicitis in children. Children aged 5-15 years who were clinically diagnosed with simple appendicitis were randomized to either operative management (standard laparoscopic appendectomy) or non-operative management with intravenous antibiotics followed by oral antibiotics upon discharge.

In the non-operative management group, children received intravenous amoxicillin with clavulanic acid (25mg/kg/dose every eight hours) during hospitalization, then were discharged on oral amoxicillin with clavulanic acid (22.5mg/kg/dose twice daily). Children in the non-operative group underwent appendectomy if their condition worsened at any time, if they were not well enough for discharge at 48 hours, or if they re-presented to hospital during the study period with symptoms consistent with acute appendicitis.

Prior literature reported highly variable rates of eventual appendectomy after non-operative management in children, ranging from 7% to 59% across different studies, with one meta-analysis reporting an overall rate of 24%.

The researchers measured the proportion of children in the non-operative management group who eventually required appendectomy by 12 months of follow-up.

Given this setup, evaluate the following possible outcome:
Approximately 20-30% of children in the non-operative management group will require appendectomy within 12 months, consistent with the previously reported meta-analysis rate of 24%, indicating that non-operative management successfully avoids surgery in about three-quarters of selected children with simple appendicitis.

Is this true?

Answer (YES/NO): NO